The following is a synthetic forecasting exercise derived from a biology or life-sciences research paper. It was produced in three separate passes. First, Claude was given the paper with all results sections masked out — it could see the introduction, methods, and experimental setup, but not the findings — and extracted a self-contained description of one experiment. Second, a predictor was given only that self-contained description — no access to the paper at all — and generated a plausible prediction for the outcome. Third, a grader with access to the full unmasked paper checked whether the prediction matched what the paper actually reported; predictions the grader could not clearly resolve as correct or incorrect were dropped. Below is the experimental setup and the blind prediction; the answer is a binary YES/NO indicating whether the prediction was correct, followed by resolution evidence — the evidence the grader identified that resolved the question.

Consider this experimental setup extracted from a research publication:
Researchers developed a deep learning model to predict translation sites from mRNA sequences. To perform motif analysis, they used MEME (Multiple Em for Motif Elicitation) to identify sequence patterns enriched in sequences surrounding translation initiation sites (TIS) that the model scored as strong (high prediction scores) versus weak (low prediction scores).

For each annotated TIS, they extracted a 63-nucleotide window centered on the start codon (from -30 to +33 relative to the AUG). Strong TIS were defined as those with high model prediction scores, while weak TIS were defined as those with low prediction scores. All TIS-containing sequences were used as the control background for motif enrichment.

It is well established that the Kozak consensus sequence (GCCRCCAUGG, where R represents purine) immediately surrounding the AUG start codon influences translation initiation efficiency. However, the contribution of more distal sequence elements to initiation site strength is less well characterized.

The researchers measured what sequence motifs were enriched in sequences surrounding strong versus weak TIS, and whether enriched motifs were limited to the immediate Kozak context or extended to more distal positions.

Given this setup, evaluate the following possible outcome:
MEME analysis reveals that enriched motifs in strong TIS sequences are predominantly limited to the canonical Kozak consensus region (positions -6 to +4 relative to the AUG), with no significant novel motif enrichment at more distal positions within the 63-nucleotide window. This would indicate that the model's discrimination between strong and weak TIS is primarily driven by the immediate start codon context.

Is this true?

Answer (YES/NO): YES